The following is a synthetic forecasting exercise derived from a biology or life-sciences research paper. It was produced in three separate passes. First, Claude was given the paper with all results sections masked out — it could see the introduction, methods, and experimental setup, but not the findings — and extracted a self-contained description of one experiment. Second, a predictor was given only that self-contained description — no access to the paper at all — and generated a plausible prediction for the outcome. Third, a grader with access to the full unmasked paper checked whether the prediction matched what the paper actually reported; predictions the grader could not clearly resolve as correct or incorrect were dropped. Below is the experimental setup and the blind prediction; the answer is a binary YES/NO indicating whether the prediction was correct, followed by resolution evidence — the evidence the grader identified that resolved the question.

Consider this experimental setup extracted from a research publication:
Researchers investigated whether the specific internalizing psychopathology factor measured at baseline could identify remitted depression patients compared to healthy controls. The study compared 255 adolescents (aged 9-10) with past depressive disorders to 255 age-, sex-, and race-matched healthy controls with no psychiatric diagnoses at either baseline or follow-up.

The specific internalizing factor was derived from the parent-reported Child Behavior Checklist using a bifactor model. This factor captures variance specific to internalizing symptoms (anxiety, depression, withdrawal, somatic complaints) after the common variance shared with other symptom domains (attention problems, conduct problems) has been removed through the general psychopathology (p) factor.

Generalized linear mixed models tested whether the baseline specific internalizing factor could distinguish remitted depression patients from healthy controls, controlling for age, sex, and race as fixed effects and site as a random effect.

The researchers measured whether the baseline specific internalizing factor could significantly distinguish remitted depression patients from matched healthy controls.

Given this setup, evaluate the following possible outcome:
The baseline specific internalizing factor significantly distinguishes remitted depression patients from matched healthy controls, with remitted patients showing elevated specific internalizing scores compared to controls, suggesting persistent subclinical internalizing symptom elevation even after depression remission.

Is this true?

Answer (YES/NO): YES